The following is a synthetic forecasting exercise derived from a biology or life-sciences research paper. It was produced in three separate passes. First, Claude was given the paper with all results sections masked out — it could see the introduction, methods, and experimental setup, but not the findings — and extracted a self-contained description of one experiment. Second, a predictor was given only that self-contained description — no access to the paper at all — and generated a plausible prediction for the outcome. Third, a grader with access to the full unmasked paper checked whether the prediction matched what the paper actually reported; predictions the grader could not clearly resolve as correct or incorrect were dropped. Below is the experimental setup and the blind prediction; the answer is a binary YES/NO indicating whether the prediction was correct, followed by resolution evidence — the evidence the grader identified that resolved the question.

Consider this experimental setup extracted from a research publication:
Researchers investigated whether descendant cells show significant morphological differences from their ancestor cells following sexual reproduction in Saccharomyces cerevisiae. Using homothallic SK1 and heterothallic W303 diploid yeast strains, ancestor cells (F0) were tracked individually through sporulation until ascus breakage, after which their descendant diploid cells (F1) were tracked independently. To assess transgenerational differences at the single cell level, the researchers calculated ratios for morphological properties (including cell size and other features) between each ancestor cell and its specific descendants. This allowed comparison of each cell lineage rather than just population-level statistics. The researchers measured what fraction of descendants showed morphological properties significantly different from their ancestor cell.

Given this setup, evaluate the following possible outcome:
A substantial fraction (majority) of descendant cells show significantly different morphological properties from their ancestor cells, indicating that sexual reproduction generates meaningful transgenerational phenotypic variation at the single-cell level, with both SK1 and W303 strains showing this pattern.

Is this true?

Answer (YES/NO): NO